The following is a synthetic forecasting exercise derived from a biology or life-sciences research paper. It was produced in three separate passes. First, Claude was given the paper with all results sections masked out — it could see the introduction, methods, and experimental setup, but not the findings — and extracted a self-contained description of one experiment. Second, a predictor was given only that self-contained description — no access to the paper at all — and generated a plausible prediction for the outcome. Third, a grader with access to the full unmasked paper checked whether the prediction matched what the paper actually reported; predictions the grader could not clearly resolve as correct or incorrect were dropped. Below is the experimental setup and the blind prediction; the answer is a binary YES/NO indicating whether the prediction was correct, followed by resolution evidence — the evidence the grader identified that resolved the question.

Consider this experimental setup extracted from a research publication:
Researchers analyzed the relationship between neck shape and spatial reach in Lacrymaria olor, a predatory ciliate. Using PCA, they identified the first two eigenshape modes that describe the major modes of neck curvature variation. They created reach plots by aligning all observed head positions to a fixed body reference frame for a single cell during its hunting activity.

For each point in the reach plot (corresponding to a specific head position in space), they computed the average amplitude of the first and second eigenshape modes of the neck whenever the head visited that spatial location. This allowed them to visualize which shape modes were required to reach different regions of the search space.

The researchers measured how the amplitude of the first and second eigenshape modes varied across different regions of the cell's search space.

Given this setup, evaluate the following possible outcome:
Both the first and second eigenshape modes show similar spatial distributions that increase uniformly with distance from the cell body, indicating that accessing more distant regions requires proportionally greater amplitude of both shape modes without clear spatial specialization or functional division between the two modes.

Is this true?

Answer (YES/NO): NO